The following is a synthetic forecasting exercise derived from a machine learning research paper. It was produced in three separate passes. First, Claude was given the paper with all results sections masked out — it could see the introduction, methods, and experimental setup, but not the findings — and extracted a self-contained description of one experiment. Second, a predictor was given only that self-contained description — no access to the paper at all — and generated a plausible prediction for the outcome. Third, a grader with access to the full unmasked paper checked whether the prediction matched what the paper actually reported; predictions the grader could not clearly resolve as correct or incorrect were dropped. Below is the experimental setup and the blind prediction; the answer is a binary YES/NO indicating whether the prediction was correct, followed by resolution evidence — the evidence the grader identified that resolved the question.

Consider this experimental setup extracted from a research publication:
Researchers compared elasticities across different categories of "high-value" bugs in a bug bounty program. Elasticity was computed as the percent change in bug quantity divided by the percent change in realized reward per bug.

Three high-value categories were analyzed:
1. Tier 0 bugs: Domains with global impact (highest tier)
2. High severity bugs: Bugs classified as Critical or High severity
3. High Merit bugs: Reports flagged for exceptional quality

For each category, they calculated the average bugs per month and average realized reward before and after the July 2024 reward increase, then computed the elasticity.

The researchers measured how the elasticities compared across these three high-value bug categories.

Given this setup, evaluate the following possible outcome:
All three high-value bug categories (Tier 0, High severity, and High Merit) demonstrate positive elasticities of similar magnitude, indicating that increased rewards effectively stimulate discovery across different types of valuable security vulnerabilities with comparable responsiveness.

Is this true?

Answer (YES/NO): NO